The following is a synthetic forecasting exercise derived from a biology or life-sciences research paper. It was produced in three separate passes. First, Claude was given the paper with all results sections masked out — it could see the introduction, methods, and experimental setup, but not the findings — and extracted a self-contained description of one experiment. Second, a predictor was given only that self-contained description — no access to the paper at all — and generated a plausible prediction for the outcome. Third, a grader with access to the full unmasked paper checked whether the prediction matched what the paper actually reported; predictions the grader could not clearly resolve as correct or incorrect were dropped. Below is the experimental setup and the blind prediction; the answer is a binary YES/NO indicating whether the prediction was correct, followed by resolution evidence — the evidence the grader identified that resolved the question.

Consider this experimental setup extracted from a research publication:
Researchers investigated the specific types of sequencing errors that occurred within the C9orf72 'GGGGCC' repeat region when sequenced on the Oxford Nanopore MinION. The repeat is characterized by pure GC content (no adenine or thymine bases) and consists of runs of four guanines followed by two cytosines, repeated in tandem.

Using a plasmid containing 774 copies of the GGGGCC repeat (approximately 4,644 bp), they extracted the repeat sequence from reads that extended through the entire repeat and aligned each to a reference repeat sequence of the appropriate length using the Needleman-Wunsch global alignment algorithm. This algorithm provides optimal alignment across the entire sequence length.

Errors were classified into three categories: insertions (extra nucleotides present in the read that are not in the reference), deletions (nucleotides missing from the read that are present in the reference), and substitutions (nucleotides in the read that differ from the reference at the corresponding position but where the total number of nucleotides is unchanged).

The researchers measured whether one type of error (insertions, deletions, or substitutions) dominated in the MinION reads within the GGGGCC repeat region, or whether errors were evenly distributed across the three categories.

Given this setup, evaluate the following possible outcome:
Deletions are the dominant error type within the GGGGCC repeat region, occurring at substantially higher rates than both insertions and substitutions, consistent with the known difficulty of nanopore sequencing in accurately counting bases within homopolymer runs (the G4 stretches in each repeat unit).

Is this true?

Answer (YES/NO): NO